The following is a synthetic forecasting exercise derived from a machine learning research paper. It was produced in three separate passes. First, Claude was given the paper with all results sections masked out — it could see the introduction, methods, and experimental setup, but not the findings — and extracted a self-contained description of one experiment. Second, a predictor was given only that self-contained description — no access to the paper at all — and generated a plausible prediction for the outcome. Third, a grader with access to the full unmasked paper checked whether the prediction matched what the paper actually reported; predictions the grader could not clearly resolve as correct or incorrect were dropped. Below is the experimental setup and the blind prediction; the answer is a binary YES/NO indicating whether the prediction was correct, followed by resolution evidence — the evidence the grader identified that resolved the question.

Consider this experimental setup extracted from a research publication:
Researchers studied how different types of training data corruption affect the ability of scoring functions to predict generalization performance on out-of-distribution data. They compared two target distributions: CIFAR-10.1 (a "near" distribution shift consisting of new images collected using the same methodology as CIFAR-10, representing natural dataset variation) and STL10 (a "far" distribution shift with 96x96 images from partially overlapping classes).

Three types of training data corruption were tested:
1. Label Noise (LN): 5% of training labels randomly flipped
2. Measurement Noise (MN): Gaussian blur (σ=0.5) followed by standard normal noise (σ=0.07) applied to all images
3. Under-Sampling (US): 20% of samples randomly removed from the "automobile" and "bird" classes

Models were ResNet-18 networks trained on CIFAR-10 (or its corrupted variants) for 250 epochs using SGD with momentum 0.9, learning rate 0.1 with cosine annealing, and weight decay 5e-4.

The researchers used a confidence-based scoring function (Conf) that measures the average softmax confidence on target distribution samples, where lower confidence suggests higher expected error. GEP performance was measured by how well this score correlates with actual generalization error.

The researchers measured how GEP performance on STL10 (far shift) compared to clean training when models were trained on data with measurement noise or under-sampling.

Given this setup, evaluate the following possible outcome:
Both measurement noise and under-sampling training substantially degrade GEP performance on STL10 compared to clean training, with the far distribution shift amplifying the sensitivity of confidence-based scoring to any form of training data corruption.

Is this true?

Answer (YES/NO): NO